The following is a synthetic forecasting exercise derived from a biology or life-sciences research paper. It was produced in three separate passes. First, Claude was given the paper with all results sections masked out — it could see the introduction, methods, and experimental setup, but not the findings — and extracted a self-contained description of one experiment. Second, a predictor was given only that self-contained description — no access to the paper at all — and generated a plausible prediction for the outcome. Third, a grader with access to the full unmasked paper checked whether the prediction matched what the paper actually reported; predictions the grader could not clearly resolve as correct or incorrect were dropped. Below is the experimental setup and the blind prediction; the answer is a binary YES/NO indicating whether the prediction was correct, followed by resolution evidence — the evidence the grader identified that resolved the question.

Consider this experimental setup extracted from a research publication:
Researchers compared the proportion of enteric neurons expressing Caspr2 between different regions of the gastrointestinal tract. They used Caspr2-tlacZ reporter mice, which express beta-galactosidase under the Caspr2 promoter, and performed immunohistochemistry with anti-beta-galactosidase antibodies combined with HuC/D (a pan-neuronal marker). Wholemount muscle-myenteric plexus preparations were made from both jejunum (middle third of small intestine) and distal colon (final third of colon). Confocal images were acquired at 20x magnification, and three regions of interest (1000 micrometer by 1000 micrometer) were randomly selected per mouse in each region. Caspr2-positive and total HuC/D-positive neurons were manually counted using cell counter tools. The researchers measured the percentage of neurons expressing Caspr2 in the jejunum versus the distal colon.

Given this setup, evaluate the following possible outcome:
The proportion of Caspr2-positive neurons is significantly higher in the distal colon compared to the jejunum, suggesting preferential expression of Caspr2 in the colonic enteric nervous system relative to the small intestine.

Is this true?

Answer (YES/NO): NO